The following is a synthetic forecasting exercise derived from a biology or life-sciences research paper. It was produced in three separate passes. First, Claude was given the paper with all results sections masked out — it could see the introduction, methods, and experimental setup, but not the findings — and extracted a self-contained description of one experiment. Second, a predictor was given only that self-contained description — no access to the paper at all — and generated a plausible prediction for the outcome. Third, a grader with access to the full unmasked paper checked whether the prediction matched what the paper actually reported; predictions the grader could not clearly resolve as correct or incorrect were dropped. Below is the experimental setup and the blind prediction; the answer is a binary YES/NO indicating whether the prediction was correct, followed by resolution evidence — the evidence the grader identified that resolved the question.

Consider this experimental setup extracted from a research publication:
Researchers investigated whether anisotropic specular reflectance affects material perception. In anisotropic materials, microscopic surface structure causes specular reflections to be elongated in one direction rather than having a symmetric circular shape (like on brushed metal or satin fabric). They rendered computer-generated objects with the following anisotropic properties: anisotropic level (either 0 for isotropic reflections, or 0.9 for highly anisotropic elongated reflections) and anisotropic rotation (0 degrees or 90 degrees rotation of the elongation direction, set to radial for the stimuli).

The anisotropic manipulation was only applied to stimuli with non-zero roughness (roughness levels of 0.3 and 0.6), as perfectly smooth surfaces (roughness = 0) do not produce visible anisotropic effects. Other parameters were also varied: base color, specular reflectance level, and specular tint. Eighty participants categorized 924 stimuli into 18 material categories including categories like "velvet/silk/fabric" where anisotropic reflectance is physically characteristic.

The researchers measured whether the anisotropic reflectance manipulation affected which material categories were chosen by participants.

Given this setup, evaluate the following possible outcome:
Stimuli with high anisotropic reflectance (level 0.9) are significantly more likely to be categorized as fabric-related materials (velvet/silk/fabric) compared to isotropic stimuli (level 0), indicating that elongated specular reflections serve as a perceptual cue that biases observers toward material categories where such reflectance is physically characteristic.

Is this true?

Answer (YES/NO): YES